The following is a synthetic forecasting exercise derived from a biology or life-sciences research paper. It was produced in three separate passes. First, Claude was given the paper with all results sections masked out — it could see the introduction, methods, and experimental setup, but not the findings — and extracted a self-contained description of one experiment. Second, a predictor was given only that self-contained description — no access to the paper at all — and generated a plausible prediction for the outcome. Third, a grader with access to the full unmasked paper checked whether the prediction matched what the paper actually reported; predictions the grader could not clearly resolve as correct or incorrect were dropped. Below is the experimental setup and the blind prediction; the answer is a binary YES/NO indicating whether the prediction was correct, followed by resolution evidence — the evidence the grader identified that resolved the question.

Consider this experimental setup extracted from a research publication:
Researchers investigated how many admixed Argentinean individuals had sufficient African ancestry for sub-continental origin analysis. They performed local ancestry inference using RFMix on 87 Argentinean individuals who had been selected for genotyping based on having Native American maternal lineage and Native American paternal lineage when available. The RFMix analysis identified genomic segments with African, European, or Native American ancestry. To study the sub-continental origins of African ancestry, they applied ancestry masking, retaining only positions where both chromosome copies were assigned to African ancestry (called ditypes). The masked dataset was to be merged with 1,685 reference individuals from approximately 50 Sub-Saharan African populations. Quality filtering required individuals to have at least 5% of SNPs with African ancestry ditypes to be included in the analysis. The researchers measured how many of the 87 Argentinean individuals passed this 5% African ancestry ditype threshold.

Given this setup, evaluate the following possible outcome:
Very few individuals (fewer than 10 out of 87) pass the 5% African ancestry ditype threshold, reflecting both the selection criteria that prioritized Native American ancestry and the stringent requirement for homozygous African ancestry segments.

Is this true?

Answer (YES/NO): NO